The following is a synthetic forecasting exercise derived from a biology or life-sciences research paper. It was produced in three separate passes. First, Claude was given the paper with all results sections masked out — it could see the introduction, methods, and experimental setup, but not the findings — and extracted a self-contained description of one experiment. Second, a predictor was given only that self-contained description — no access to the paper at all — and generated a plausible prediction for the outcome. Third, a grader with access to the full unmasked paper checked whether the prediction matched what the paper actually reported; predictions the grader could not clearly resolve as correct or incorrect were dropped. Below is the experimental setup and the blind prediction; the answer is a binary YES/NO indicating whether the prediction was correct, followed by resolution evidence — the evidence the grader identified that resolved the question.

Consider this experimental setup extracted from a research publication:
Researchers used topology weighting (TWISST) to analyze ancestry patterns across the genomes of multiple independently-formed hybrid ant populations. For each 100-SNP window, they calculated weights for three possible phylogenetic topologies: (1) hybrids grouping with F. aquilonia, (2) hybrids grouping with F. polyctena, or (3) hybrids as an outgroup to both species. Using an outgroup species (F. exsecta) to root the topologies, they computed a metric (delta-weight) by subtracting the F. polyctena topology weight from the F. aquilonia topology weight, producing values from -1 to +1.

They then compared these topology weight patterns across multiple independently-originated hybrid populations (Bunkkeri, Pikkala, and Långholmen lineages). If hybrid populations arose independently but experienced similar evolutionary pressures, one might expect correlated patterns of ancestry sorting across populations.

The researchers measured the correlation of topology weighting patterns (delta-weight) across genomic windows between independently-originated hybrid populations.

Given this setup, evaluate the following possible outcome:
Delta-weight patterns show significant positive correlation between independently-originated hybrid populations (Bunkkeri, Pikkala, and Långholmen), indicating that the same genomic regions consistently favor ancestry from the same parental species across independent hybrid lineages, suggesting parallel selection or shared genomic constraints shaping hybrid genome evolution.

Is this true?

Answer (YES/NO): YES